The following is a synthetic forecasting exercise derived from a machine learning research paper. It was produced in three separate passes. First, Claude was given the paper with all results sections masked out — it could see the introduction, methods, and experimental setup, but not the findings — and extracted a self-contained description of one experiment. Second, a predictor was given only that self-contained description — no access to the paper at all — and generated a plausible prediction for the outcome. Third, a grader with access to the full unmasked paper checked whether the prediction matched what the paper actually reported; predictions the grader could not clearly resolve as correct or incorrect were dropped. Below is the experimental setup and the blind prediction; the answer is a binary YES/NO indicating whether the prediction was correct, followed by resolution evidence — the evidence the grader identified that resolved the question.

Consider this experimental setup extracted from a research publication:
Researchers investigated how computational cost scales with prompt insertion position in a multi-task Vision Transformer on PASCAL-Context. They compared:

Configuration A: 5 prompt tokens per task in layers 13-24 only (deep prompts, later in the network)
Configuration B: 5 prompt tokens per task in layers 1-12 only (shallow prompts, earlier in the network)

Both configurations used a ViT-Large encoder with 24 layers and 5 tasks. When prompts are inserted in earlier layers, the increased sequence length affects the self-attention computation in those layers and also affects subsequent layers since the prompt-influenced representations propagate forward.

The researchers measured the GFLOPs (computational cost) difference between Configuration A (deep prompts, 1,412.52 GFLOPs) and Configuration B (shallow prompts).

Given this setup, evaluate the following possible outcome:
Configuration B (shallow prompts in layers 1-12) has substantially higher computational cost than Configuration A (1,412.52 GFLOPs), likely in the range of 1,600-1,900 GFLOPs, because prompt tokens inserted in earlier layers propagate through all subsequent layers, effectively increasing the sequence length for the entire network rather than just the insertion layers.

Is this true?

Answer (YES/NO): NO